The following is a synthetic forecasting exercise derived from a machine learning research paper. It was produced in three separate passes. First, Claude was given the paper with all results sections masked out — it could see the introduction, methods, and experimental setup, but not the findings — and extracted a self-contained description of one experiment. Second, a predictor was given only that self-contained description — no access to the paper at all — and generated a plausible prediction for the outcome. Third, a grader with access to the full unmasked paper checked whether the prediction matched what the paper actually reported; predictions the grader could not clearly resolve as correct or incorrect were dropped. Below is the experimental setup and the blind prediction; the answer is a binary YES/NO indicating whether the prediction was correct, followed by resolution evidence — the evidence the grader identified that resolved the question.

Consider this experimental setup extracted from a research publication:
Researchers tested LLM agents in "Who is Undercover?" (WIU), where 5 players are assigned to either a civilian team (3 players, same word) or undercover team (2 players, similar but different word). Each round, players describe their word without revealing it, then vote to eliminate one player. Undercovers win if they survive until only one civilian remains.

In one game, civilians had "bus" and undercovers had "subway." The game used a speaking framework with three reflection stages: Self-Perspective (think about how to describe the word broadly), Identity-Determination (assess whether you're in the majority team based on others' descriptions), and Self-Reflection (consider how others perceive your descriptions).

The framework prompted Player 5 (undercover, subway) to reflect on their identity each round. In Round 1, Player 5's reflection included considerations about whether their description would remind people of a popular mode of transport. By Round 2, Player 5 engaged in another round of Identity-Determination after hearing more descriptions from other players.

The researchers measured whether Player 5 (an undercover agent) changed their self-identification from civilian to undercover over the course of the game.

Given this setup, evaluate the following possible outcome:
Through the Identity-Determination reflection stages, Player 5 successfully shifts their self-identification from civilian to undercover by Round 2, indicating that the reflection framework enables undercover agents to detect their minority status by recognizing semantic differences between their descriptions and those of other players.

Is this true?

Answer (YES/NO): YES